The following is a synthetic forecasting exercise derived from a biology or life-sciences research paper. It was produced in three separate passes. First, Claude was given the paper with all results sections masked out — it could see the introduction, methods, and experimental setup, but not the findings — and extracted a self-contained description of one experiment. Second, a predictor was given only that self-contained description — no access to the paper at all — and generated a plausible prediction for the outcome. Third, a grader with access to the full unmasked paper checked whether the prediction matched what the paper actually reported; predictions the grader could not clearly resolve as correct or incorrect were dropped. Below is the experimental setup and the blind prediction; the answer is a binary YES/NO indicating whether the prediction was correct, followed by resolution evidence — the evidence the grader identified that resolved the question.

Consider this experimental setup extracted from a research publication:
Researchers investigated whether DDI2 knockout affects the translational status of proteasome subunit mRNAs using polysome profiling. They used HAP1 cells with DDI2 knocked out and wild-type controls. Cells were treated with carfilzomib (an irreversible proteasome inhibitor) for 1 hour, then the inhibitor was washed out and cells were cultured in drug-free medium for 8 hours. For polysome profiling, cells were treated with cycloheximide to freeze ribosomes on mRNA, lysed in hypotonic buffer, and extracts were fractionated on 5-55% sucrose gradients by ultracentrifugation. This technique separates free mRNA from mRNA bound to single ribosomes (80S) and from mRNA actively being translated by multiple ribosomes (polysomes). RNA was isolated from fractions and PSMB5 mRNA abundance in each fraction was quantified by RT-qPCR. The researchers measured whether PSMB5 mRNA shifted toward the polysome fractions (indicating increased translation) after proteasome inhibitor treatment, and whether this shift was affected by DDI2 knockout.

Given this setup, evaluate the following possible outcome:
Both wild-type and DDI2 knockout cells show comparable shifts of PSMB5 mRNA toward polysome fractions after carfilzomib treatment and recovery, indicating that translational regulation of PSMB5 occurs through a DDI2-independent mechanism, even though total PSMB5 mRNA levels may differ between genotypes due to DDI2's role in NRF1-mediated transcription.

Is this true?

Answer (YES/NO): NO